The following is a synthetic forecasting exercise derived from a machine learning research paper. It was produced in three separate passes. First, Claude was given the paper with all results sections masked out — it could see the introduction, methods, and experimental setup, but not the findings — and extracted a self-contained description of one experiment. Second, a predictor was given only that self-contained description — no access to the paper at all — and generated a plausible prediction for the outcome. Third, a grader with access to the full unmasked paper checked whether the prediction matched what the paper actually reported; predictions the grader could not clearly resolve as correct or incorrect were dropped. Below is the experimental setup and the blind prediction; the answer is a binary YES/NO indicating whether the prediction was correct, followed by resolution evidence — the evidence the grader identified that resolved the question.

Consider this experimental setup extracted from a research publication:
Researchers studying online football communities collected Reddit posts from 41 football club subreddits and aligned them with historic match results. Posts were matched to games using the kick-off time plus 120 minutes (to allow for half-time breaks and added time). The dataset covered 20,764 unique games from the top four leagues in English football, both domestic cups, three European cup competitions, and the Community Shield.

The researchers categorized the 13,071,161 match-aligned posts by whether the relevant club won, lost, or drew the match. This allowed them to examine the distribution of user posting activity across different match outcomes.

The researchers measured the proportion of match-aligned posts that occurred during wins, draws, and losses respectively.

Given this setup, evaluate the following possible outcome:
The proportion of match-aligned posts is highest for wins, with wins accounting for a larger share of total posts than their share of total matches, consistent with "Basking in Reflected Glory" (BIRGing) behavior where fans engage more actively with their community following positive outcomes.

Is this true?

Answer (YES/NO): YES